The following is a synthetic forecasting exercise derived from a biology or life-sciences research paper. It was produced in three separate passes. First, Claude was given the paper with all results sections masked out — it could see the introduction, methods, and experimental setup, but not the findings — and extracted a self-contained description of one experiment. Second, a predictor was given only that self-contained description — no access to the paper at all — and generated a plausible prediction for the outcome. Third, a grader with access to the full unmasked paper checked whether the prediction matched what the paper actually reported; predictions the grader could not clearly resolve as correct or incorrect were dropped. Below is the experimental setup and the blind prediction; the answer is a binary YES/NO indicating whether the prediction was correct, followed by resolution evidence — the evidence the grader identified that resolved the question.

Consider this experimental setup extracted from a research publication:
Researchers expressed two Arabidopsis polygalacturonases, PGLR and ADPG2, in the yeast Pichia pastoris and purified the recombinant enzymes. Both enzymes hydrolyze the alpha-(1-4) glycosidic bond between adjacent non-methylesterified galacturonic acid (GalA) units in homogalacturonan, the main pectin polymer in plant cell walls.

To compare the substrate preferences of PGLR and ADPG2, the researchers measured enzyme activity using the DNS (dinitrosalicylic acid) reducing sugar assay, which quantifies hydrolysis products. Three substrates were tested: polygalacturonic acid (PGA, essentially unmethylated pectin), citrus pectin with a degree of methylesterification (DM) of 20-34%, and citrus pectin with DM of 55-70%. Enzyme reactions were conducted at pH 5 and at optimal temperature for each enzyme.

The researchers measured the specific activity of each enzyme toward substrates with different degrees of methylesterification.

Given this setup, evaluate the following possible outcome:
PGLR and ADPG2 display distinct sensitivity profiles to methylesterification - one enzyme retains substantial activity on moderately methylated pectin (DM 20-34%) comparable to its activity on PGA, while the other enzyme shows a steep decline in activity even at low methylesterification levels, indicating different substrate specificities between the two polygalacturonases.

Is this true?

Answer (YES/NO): NO